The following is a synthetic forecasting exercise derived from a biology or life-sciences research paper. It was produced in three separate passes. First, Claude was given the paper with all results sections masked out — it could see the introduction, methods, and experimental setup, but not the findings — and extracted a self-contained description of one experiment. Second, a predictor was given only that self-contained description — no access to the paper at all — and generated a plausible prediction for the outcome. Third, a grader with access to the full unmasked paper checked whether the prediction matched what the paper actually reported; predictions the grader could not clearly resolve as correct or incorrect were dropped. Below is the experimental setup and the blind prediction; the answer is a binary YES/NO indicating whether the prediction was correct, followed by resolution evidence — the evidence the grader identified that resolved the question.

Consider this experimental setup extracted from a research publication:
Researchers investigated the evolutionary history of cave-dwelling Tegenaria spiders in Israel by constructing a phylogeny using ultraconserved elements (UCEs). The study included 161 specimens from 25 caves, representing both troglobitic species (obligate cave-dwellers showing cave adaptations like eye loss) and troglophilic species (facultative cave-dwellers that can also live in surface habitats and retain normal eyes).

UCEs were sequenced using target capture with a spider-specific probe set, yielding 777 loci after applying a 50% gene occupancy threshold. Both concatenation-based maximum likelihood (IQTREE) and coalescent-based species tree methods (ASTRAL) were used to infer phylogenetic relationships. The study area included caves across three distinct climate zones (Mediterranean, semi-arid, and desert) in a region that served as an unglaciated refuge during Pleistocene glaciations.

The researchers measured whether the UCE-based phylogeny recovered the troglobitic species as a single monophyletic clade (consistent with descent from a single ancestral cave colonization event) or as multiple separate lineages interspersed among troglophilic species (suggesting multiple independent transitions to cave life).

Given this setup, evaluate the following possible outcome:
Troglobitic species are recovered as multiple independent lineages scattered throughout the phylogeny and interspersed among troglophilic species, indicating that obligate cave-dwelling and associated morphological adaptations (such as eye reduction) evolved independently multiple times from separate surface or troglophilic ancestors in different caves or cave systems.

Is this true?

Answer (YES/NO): NO